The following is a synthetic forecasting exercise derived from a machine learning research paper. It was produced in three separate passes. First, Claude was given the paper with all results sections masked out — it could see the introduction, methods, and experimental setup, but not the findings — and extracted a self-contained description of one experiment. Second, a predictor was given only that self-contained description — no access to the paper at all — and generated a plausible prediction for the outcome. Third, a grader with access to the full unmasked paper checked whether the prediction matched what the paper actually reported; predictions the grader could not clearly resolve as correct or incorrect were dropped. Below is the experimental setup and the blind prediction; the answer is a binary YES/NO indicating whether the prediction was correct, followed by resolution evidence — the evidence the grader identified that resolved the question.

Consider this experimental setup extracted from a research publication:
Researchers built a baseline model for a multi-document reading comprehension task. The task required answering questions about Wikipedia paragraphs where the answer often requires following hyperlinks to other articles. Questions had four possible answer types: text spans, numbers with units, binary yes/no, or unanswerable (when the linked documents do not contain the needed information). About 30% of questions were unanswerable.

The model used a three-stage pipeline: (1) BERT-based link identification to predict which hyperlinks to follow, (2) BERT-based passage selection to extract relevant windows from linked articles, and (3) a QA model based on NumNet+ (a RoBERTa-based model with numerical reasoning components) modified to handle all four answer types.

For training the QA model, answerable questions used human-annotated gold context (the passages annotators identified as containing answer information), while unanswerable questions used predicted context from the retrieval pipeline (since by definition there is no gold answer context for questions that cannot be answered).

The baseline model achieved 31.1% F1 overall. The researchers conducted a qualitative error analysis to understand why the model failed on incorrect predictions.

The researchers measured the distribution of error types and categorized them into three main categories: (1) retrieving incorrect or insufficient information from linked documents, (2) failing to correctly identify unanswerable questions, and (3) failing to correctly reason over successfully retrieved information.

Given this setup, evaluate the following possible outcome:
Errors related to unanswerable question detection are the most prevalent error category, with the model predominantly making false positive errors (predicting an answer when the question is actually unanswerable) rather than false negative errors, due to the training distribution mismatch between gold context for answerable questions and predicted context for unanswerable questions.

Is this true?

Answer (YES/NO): NO